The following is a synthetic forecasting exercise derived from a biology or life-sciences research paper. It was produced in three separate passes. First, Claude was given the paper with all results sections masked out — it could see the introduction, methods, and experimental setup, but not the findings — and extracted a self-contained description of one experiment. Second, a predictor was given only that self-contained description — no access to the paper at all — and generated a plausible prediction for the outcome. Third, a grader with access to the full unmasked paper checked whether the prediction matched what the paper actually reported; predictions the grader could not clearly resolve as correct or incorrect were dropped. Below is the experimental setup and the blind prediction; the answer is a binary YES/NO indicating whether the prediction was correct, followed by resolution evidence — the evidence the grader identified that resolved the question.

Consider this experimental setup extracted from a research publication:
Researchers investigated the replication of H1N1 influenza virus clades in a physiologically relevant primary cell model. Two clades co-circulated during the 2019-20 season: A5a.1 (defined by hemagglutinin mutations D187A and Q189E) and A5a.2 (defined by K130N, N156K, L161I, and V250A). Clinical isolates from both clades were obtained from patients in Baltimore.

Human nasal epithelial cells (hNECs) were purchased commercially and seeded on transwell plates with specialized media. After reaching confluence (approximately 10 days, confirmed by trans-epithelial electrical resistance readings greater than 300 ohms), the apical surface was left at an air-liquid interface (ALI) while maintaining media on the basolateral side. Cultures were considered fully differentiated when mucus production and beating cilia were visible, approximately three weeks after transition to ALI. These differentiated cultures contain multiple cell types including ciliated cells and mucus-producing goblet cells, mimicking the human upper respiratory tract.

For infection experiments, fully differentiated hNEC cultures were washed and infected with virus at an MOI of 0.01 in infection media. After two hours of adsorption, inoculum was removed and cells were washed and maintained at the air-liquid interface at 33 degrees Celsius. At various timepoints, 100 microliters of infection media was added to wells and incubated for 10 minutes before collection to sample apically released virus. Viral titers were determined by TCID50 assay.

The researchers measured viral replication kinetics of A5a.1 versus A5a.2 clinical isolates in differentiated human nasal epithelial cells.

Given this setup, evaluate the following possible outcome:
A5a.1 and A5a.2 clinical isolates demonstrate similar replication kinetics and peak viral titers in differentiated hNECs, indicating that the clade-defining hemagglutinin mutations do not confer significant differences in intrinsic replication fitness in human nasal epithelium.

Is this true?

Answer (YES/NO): NO